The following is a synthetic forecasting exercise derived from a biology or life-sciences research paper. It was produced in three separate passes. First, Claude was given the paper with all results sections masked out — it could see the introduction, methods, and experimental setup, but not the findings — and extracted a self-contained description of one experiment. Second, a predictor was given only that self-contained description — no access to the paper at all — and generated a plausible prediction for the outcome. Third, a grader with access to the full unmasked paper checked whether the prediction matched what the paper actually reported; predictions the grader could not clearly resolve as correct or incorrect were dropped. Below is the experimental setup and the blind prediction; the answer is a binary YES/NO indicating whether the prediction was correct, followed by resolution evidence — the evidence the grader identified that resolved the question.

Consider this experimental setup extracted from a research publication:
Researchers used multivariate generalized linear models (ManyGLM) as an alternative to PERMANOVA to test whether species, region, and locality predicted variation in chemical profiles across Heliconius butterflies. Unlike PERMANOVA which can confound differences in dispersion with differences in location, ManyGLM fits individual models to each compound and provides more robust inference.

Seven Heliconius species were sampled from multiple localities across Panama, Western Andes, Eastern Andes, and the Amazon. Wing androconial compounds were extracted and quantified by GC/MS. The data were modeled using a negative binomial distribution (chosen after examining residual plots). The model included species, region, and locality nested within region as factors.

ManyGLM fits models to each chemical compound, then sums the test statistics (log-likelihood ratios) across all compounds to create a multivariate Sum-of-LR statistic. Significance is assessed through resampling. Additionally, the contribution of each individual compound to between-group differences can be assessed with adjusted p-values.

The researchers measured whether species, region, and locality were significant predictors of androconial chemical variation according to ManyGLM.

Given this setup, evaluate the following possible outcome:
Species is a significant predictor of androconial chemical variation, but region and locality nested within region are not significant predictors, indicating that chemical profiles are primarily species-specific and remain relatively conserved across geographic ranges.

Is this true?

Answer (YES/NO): NO